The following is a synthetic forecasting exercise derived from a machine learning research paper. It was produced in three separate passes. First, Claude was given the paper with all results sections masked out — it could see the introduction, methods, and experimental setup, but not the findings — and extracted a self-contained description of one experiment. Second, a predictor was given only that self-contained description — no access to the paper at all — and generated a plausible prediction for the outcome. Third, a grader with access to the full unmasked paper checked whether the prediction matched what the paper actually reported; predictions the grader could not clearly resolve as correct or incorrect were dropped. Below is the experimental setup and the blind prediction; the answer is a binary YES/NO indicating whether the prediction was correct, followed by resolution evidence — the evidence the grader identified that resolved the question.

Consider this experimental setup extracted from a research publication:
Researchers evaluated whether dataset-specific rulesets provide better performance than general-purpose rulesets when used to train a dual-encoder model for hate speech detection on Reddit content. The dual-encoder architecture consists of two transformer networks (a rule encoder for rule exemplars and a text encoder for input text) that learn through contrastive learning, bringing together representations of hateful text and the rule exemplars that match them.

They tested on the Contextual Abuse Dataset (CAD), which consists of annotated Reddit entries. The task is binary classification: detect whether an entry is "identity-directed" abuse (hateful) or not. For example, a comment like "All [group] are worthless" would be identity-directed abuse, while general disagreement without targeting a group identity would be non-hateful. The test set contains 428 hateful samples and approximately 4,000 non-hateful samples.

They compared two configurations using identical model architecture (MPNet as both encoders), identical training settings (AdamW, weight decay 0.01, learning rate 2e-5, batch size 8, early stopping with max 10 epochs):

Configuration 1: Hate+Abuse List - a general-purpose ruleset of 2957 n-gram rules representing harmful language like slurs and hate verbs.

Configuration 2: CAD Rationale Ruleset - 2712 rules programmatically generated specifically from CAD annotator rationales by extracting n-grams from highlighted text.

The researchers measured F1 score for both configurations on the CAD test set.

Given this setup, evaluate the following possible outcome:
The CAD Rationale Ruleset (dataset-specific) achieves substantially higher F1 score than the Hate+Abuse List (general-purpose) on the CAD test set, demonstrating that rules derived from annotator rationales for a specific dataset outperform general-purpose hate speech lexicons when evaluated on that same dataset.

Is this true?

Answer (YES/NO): NO